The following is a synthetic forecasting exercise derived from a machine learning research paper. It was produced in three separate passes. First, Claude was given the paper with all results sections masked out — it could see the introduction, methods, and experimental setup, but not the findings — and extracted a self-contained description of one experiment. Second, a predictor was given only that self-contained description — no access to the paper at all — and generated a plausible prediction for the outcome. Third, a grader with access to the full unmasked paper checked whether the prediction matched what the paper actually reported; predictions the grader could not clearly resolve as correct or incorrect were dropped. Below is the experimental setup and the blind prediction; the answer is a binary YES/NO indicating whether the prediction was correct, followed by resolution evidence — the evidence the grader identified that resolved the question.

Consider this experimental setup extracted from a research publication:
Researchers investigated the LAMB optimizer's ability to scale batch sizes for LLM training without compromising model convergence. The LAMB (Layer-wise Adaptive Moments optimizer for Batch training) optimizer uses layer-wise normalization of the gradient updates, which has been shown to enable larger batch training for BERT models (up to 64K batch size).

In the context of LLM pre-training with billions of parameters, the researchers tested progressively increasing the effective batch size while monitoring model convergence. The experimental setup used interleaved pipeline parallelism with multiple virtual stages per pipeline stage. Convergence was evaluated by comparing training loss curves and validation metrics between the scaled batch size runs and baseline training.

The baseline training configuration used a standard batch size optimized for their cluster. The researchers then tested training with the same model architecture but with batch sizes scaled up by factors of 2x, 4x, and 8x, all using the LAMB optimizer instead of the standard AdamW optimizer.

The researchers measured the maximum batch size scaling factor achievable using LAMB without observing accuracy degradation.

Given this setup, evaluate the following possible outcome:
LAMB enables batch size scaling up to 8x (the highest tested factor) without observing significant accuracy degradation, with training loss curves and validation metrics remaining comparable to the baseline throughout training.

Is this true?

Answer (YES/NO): NO